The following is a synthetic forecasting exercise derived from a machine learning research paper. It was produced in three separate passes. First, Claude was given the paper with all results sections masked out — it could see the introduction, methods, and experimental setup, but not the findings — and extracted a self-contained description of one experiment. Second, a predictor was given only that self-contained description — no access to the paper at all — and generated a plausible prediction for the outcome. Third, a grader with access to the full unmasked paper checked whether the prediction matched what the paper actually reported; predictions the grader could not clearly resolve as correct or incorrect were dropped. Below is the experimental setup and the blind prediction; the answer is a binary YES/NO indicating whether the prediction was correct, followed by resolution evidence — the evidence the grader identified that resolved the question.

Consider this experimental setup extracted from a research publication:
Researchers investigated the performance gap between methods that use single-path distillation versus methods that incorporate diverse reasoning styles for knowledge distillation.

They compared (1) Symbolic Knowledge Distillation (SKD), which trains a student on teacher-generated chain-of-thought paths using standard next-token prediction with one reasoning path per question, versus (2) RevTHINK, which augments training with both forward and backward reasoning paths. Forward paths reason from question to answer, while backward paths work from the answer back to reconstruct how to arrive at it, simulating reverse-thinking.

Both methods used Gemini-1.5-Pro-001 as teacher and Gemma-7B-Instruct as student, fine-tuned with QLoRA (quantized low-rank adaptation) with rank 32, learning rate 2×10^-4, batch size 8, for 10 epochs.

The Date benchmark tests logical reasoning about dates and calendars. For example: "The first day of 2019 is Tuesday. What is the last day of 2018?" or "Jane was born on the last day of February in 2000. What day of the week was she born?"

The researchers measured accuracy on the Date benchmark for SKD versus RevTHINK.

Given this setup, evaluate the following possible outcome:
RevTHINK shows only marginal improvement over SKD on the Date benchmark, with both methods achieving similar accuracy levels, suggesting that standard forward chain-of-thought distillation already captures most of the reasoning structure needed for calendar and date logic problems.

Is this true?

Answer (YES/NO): NO